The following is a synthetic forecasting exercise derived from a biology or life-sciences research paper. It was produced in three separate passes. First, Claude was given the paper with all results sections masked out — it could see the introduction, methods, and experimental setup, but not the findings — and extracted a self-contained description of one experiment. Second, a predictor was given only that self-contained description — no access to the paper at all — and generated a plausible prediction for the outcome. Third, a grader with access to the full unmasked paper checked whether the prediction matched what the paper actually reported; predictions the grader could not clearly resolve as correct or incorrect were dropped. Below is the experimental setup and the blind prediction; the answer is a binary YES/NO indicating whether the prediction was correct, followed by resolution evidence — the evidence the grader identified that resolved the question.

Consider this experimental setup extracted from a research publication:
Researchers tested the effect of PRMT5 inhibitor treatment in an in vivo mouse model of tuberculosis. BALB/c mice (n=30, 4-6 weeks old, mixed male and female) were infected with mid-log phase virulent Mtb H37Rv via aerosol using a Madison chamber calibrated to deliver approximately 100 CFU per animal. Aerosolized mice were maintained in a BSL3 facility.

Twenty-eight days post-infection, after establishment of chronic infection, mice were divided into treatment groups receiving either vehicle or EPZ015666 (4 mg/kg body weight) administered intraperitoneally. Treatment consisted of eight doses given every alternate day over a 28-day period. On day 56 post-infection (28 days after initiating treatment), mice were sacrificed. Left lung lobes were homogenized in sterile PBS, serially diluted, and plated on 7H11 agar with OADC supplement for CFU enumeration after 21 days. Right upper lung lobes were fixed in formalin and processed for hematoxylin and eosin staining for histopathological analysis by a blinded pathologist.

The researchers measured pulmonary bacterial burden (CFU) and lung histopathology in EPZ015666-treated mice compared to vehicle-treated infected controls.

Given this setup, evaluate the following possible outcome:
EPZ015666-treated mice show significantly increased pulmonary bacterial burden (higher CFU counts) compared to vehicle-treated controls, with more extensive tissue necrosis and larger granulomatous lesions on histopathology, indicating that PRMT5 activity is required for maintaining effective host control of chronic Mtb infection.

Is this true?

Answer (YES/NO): NO